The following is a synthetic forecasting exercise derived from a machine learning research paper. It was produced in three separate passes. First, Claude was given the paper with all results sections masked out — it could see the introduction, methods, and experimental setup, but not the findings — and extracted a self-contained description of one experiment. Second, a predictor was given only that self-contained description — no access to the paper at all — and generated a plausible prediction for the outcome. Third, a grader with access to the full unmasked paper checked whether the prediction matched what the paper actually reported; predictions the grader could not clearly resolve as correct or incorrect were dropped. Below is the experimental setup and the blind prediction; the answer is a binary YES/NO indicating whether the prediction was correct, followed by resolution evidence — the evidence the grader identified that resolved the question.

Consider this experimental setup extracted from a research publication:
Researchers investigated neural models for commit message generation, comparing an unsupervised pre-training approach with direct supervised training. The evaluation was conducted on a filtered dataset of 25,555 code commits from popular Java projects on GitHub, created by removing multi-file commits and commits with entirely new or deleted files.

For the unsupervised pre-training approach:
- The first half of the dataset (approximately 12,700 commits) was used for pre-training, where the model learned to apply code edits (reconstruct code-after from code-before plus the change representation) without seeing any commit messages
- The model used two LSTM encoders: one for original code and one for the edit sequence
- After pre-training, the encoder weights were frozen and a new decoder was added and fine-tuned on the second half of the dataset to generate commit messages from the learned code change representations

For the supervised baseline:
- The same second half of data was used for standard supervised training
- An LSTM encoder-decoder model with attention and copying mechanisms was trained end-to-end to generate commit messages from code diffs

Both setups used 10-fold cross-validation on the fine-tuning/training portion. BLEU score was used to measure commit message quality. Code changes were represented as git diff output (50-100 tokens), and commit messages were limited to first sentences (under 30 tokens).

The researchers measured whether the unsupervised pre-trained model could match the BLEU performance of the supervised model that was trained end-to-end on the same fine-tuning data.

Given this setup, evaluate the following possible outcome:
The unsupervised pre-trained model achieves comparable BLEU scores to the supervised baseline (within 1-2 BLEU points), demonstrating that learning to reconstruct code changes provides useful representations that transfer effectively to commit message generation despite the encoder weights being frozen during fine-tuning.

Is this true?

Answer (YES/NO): YES